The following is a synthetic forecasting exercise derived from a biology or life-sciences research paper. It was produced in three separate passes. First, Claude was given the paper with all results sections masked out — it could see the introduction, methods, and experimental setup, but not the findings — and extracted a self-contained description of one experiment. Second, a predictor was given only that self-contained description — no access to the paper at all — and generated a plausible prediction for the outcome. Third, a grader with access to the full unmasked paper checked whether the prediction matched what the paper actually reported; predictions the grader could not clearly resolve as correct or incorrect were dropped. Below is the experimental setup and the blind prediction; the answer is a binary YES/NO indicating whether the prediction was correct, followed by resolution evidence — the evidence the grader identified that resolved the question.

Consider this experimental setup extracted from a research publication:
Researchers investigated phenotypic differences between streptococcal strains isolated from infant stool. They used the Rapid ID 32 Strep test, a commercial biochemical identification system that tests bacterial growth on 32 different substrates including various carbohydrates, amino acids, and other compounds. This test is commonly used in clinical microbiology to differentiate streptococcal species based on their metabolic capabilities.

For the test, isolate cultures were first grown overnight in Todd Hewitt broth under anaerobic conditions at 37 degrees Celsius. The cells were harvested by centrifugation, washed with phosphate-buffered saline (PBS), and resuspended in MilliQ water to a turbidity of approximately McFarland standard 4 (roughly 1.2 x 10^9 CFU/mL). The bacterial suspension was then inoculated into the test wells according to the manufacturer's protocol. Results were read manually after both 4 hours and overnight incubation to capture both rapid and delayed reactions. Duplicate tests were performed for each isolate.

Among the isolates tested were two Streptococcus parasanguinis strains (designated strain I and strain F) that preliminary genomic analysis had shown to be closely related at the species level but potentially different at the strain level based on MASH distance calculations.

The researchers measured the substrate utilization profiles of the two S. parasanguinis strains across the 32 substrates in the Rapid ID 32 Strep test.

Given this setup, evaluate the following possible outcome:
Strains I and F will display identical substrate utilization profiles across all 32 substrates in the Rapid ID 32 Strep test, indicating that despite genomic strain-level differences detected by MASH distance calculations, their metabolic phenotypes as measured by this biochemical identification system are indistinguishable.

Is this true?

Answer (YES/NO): NO